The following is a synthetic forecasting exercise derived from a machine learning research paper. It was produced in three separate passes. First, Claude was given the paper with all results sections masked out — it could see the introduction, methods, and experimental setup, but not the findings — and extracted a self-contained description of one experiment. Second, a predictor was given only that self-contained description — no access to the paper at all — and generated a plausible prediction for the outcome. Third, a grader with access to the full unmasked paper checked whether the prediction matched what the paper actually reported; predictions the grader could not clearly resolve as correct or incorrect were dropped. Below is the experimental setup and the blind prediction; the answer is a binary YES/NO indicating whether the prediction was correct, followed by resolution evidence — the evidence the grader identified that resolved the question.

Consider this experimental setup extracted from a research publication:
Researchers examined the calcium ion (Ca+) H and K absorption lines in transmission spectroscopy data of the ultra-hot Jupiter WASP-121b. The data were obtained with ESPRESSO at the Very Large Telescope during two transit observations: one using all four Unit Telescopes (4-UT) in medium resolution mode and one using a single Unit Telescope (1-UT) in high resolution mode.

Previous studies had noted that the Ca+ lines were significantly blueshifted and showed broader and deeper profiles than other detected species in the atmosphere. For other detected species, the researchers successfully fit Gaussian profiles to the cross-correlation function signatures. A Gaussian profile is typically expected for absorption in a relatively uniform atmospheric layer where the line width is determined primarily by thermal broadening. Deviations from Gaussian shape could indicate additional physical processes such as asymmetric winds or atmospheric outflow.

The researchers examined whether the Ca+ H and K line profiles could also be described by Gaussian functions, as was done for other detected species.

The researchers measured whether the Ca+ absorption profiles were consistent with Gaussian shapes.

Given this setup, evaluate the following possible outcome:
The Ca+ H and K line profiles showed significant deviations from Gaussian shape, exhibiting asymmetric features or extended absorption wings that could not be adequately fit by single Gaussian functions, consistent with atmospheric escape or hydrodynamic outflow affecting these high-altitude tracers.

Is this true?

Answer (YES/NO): YES